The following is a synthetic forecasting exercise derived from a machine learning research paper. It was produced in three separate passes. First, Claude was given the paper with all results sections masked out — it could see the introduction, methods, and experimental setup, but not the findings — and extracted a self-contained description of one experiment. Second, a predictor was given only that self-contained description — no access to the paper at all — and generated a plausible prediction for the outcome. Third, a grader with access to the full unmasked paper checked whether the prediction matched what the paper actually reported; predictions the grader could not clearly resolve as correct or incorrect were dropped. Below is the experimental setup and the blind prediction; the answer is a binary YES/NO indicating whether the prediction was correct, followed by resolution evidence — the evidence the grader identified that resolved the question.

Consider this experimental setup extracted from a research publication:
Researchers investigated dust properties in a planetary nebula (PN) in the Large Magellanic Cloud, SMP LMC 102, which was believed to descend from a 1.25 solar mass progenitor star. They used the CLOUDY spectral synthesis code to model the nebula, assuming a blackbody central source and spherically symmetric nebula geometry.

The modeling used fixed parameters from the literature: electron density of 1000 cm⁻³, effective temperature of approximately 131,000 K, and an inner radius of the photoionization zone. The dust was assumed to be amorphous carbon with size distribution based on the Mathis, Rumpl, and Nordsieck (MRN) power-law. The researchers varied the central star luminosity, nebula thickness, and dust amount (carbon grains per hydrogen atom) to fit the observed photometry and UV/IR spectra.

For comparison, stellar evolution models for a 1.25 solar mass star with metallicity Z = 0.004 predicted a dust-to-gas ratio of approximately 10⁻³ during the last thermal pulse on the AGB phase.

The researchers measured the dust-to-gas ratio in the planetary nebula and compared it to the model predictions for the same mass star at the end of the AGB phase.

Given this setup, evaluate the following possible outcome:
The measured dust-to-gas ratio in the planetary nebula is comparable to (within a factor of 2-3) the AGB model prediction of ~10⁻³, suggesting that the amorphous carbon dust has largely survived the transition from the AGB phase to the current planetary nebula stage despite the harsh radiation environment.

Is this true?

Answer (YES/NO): NO